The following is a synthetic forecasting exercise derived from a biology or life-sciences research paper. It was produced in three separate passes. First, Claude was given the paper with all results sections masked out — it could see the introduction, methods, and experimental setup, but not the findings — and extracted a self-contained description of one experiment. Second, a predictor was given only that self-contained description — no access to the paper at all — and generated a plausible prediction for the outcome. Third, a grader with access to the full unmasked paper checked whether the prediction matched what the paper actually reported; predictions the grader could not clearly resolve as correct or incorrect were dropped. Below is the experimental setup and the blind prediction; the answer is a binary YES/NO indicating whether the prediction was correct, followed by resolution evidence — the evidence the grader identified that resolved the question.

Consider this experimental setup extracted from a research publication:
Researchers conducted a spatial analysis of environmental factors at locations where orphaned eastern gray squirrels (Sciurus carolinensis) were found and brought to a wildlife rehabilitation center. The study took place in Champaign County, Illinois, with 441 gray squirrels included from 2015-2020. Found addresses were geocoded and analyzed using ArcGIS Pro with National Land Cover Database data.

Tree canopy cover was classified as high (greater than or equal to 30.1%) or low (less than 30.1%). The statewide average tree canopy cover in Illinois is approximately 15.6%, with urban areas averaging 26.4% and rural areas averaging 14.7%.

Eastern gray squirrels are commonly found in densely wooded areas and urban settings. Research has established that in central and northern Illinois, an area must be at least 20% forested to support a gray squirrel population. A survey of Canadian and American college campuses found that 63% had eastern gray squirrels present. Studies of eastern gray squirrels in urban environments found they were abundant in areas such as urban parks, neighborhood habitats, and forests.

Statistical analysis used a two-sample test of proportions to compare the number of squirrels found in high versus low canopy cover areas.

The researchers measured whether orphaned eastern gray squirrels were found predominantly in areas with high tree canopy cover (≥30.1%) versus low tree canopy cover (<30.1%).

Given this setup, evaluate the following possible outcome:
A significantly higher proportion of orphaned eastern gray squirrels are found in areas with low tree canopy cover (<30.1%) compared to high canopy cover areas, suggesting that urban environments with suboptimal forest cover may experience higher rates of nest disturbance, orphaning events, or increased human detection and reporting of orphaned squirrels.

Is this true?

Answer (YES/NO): YES